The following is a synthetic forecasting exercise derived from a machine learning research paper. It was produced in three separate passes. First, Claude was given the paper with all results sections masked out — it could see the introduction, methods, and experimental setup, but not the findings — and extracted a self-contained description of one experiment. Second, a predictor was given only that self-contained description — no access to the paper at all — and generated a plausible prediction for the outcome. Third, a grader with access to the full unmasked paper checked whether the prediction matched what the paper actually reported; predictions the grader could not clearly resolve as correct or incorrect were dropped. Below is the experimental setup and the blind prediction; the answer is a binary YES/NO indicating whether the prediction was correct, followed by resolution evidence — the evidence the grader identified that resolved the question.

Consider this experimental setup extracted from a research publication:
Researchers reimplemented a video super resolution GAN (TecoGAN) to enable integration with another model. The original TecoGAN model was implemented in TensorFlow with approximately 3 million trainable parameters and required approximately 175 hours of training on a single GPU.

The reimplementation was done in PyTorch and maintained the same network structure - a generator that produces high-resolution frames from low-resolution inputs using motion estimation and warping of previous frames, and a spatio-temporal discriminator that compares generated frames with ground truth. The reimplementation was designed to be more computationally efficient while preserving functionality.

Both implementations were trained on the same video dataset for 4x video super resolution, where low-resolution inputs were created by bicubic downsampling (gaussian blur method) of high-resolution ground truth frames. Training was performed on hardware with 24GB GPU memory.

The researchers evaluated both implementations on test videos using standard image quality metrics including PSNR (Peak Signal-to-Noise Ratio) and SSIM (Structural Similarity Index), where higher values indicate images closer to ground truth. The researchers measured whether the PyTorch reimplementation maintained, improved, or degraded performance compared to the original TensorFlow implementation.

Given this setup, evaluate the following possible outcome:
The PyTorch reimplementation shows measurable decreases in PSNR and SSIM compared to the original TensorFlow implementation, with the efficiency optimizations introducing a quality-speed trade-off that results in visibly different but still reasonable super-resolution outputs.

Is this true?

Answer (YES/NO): NO